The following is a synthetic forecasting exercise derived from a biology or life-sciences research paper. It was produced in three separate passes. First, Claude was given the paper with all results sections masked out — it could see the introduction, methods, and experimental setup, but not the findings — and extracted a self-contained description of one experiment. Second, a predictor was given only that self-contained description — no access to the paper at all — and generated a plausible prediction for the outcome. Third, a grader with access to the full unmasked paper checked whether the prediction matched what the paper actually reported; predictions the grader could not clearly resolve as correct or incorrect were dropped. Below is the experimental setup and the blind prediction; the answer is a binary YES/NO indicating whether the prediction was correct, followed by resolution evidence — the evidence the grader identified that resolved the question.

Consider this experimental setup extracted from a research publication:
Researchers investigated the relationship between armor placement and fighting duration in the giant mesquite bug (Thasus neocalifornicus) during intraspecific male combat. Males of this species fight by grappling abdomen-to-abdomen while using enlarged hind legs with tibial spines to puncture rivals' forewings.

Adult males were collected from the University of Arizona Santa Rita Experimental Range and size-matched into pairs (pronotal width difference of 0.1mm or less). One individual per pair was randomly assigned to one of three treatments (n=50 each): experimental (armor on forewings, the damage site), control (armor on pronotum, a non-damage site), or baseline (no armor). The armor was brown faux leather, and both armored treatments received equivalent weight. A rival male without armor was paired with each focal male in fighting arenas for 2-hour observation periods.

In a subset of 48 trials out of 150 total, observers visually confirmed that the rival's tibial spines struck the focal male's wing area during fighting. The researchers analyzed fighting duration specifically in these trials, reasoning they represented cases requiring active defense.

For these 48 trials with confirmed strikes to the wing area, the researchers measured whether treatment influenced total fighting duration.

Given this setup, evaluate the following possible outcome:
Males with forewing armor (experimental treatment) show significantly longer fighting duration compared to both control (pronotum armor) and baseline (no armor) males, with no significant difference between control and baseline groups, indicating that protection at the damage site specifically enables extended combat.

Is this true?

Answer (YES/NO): NO